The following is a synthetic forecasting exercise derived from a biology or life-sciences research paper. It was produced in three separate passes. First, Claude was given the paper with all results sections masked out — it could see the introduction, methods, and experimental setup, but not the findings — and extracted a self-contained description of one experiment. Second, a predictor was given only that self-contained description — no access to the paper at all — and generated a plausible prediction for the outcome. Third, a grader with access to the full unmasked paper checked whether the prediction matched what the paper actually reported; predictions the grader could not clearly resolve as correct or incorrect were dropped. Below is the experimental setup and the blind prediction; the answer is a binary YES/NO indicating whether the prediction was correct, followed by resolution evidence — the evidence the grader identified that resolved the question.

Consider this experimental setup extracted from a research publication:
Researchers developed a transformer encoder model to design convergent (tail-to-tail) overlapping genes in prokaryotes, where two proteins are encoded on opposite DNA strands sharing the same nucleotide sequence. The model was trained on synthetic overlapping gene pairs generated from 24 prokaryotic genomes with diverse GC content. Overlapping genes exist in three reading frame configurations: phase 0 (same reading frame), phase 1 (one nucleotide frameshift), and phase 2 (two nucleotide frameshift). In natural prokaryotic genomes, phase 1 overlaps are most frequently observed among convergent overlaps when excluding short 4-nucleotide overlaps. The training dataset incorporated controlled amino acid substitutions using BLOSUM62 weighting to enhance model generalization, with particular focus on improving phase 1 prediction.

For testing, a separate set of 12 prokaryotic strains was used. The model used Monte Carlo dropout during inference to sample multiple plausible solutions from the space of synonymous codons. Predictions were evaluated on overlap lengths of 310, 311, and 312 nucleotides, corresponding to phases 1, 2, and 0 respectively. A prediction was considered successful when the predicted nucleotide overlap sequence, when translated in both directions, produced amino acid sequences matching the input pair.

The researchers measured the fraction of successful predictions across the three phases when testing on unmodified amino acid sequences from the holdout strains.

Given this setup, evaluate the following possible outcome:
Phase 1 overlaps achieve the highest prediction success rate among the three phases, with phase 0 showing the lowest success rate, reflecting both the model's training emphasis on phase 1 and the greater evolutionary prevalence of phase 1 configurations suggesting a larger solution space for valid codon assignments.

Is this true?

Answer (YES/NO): NO